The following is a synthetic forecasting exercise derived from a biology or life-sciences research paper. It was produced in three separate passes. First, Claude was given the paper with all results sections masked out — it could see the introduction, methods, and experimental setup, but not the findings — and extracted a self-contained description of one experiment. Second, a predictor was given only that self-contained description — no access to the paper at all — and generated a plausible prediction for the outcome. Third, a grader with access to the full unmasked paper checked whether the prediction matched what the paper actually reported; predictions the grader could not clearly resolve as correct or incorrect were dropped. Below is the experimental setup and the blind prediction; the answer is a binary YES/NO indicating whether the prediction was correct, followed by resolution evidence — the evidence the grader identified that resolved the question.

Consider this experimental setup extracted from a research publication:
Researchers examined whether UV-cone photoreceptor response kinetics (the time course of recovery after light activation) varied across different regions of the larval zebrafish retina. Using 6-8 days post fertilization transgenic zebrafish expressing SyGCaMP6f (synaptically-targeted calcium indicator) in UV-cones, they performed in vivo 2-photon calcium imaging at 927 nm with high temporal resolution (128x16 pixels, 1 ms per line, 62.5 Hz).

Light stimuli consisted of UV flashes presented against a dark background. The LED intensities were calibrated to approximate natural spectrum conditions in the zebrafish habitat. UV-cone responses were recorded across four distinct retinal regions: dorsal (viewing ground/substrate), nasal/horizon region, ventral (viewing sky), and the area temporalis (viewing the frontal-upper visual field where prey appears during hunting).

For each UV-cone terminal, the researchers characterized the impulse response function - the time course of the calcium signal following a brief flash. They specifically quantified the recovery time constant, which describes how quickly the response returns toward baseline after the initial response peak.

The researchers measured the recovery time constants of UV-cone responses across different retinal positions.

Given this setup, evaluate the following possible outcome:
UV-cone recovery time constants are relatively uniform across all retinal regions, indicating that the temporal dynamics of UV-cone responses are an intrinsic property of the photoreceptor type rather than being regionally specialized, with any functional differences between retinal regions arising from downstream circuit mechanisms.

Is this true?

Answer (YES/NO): NO